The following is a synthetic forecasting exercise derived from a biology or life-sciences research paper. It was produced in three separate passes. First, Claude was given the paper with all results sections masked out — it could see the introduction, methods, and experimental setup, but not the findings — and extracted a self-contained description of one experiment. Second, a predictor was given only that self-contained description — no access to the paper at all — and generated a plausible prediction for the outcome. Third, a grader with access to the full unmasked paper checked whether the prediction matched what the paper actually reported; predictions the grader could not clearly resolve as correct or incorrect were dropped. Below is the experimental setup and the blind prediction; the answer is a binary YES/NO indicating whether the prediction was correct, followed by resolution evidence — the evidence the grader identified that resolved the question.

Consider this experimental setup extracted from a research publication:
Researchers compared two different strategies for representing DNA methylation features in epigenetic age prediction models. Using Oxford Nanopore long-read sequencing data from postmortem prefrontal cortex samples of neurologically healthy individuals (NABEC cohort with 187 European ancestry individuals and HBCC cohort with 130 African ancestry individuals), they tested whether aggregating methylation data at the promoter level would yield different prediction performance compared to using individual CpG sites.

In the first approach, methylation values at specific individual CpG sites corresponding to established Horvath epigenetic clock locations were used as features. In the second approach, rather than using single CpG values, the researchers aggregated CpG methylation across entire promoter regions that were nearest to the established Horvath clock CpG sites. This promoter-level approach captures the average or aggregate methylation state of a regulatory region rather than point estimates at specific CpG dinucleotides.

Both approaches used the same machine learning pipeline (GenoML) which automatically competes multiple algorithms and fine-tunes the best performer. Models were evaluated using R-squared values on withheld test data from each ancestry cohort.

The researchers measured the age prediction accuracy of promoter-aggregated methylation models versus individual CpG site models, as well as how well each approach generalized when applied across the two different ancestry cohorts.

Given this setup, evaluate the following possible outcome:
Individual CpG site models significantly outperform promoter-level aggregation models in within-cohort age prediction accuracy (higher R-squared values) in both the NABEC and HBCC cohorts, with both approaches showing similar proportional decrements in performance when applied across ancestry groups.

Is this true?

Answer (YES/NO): NO